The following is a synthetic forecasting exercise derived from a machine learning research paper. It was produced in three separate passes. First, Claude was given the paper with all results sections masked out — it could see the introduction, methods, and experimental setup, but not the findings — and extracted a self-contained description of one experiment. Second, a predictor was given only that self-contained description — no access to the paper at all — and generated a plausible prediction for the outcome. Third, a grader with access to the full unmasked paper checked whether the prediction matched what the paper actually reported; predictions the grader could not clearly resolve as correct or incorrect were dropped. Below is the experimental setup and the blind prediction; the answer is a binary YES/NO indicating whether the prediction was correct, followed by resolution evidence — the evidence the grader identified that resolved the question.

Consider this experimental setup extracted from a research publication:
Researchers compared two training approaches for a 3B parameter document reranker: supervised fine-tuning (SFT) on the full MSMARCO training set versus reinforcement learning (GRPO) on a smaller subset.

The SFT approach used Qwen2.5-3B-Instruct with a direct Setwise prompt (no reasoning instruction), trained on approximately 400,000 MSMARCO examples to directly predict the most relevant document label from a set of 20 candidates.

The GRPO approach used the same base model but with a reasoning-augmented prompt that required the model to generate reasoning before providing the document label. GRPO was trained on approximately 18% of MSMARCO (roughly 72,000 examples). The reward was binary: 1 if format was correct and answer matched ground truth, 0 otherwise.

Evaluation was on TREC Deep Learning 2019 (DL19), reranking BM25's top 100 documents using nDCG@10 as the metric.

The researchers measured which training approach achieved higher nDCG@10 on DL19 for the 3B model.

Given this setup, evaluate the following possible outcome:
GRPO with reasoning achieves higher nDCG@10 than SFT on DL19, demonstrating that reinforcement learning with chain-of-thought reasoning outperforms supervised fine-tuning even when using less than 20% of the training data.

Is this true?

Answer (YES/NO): NO